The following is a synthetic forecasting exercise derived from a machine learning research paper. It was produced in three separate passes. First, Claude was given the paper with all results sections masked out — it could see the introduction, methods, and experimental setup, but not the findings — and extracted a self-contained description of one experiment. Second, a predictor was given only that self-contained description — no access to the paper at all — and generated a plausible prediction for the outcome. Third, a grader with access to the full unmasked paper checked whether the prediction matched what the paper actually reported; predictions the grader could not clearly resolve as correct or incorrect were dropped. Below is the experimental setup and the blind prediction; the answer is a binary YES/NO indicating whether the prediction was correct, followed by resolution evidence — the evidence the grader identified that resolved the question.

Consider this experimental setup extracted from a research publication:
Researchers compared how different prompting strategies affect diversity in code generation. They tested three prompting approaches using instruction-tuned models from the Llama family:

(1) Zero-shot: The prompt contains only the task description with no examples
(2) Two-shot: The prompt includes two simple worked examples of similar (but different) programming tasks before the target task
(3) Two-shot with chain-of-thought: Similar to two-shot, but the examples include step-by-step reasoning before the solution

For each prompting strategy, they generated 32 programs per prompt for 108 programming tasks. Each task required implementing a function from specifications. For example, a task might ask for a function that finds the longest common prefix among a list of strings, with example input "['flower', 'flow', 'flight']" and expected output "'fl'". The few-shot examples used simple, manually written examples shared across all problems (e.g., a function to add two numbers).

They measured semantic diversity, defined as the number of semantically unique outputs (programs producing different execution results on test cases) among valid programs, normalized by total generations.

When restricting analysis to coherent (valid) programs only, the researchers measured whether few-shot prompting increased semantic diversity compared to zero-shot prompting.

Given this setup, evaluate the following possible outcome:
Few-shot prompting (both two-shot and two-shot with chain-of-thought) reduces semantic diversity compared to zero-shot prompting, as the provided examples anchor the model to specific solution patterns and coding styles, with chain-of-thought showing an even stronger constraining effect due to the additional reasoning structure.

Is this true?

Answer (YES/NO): NO